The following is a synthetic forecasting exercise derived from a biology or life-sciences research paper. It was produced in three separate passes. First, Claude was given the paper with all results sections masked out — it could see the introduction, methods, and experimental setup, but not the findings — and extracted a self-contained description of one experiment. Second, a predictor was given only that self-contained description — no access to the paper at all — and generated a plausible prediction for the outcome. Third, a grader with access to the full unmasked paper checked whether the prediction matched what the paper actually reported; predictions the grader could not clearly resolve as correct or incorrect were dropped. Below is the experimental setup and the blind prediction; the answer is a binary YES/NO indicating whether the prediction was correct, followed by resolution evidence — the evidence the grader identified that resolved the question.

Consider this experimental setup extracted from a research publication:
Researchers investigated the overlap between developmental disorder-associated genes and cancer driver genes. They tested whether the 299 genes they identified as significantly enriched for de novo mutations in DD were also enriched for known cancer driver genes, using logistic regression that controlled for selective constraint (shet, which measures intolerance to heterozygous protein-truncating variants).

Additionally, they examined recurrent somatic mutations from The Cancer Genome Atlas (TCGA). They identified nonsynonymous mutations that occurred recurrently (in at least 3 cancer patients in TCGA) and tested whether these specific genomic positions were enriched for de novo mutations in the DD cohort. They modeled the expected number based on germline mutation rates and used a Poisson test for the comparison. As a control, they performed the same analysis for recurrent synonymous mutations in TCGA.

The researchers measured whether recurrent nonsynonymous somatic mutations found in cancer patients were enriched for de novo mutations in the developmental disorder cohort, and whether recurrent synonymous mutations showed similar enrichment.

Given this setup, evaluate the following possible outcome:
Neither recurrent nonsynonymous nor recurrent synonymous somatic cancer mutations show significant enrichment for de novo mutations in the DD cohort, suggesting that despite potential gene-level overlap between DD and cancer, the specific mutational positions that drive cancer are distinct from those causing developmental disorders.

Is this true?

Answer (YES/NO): NO